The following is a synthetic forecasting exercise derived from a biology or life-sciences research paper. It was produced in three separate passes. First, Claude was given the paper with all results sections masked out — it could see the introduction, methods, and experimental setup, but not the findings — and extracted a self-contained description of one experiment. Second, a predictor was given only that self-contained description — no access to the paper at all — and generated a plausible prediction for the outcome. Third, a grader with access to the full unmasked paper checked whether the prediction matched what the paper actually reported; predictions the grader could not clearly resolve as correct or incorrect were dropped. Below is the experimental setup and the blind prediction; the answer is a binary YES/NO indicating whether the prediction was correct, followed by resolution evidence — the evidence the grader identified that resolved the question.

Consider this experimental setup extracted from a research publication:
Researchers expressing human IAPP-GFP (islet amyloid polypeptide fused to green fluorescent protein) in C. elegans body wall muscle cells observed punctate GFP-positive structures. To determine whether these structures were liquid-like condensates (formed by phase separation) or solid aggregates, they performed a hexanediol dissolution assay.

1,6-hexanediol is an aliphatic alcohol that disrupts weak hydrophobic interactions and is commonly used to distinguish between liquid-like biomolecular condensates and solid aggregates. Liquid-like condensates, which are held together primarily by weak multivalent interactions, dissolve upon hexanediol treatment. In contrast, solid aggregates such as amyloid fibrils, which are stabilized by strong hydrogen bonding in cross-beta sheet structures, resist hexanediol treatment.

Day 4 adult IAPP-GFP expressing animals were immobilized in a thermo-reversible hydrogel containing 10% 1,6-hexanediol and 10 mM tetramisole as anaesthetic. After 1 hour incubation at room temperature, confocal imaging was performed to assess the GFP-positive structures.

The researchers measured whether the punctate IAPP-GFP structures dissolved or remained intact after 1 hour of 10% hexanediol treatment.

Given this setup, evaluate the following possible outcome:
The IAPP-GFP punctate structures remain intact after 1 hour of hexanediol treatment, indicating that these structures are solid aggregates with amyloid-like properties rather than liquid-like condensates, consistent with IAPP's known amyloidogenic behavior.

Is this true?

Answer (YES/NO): YES